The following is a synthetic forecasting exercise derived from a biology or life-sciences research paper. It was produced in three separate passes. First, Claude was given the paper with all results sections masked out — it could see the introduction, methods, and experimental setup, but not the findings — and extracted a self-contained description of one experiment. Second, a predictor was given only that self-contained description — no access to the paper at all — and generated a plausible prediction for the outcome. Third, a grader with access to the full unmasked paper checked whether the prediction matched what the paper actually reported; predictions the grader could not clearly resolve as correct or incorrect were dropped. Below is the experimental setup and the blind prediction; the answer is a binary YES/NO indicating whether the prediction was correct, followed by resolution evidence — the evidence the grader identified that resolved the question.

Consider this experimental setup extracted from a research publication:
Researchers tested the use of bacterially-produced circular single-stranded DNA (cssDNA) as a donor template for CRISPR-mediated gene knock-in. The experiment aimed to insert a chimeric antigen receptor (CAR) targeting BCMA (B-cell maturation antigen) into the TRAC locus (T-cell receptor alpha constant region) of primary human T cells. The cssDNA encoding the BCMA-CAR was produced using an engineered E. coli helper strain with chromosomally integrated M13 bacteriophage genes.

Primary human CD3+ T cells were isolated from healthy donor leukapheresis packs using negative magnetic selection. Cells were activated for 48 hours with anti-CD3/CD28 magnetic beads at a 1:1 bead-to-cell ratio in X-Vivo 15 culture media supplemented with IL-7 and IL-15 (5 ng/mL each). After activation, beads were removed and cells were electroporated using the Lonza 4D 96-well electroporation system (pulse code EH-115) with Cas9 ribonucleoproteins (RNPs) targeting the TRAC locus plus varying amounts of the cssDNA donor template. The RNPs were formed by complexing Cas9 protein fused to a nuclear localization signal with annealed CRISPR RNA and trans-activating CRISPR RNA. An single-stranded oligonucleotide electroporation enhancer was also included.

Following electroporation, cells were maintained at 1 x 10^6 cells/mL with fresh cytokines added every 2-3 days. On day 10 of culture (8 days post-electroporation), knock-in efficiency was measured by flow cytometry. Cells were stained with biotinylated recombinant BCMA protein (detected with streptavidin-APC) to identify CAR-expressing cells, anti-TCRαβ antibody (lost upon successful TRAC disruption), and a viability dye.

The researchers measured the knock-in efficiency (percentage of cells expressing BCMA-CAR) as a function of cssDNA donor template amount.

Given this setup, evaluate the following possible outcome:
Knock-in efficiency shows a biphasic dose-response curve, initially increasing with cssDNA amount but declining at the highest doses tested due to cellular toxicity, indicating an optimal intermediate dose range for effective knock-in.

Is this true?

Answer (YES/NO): NO